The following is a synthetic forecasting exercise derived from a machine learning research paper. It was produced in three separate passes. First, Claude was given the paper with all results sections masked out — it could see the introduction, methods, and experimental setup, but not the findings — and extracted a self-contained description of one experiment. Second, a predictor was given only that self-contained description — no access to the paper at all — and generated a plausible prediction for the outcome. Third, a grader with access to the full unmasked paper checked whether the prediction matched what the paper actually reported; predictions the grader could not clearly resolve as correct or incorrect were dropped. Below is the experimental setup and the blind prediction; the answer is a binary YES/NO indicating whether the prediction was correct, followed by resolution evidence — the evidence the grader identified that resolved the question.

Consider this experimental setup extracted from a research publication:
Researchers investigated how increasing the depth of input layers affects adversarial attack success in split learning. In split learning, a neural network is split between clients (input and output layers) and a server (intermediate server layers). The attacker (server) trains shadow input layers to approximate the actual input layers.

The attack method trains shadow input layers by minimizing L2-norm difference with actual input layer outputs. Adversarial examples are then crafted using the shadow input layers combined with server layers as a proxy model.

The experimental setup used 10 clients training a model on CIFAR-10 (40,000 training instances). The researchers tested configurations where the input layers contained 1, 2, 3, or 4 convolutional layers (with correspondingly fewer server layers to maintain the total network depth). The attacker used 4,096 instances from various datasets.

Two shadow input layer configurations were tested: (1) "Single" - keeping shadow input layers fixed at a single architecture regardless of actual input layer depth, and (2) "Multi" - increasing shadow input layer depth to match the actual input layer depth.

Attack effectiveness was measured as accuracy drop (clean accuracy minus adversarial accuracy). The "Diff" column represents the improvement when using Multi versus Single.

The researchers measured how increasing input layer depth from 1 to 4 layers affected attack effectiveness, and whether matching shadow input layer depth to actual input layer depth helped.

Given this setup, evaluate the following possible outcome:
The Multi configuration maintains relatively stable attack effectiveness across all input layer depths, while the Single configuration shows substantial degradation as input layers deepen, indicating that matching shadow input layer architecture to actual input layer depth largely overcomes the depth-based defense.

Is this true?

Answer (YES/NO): NO